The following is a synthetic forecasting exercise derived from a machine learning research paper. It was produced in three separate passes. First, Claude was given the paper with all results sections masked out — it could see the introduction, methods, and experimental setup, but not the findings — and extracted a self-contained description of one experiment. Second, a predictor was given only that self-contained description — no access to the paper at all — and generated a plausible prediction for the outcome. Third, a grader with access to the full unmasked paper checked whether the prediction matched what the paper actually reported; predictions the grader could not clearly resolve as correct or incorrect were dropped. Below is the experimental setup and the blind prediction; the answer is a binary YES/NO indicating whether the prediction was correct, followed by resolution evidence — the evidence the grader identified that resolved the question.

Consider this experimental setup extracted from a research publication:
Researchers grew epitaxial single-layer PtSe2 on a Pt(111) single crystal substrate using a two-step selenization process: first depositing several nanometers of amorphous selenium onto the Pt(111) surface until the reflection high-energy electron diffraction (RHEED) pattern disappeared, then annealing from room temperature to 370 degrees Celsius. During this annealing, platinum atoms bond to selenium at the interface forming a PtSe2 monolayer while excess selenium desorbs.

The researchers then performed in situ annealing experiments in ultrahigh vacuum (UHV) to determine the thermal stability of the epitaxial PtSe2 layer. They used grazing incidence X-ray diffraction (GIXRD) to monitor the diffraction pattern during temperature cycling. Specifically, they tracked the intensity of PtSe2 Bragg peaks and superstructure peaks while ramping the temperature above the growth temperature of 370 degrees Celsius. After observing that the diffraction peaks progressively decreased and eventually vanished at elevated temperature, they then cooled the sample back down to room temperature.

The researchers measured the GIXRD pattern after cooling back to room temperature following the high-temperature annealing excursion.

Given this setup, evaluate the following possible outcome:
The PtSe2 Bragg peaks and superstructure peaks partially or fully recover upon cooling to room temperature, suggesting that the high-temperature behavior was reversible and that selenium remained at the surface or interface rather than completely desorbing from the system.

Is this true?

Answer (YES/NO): YES